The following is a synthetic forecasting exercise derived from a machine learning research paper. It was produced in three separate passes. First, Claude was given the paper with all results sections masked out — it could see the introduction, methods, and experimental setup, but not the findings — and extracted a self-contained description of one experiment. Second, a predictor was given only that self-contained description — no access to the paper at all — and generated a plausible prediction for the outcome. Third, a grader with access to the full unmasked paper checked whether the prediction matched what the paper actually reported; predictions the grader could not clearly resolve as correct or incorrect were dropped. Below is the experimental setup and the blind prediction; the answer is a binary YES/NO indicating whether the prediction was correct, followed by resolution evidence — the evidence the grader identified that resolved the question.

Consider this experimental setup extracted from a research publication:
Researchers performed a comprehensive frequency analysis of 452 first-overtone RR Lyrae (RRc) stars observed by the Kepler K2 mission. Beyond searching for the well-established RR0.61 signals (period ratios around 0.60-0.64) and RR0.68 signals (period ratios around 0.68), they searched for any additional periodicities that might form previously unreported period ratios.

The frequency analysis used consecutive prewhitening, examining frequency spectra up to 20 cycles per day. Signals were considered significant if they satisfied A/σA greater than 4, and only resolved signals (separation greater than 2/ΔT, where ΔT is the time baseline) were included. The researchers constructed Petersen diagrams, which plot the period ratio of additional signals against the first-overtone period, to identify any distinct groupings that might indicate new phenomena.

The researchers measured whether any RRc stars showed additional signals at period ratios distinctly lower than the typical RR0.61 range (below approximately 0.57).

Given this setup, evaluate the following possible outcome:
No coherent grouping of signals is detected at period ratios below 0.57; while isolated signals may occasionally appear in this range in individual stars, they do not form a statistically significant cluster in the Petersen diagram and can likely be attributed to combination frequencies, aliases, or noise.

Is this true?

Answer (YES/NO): NO